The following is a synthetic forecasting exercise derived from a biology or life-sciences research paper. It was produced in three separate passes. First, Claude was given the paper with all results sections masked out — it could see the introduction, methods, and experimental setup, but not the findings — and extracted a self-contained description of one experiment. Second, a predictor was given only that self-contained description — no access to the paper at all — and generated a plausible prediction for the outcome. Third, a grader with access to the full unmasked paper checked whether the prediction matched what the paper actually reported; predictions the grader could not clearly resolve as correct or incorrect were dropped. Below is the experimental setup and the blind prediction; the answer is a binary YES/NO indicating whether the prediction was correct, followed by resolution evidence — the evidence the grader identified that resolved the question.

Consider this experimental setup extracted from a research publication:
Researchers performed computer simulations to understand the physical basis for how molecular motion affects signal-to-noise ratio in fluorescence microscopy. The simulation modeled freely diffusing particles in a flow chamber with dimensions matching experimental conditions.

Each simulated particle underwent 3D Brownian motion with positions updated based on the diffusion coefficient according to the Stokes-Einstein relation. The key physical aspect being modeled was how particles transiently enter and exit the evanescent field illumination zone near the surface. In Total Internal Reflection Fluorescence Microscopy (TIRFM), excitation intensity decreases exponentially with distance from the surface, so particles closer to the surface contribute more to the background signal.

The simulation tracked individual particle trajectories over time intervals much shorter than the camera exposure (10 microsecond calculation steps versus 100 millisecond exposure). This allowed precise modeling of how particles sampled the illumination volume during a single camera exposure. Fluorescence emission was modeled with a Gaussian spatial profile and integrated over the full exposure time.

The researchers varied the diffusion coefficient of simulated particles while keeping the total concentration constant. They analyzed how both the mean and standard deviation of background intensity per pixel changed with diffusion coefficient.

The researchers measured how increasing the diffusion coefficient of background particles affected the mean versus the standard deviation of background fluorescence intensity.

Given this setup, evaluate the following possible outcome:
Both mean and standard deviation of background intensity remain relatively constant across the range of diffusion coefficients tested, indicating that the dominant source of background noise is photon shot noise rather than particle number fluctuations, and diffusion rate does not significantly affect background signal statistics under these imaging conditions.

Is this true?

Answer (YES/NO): NO